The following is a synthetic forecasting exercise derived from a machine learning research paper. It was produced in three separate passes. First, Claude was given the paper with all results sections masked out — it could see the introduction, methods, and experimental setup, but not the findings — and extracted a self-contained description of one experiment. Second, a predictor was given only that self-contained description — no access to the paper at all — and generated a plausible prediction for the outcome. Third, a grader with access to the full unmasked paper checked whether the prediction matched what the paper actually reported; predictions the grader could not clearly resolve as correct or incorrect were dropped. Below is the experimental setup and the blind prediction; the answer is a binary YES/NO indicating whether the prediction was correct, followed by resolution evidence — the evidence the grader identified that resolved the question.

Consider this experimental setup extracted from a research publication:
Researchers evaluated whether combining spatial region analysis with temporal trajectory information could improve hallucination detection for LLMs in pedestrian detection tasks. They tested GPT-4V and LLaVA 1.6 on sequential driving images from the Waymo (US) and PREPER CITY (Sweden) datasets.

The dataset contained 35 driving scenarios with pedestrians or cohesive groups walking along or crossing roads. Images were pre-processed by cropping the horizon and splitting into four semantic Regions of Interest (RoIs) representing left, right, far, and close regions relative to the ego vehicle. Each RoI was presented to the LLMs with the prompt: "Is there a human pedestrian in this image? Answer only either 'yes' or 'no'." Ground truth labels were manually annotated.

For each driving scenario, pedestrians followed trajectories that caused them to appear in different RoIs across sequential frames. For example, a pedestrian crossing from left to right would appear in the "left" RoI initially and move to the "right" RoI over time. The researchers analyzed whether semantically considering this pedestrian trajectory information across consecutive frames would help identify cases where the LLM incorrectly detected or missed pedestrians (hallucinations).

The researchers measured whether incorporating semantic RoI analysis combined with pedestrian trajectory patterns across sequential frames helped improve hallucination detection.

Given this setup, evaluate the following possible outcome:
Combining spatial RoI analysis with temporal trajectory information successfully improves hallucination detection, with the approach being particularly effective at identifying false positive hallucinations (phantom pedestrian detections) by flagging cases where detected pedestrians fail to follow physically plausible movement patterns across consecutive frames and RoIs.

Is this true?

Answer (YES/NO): NO